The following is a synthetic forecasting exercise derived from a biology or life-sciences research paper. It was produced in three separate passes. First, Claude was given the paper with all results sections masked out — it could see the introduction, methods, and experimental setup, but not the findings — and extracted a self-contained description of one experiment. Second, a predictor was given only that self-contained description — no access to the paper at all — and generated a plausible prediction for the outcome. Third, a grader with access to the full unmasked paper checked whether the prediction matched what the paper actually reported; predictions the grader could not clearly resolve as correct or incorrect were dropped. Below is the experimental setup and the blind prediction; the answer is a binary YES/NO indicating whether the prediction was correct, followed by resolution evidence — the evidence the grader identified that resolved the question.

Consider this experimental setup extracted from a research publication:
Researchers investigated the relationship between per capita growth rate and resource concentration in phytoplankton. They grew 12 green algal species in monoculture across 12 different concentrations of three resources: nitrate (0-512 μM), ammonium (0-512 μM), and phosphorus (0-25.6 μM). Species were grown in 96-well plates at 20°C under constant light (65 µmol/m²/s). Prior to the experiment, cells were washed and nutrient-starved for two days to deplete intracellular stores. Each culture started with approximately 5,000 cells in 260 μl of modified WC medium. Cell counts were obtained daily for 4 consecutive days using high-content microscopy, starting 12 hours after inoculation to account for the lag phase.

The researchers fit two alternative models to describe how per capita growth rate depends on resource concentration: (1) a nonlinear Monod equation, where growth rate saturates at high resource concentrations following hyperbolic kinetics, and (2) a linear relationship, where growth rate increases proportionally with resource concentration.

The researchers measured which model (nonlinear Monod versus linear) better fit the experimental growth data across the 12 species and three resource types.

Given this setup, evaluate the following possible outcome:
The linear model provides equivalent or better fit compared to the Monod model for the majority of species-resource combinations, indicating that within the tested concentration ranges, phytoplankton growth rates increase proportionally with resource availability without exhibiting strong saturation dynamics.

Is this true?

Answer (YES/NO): NO